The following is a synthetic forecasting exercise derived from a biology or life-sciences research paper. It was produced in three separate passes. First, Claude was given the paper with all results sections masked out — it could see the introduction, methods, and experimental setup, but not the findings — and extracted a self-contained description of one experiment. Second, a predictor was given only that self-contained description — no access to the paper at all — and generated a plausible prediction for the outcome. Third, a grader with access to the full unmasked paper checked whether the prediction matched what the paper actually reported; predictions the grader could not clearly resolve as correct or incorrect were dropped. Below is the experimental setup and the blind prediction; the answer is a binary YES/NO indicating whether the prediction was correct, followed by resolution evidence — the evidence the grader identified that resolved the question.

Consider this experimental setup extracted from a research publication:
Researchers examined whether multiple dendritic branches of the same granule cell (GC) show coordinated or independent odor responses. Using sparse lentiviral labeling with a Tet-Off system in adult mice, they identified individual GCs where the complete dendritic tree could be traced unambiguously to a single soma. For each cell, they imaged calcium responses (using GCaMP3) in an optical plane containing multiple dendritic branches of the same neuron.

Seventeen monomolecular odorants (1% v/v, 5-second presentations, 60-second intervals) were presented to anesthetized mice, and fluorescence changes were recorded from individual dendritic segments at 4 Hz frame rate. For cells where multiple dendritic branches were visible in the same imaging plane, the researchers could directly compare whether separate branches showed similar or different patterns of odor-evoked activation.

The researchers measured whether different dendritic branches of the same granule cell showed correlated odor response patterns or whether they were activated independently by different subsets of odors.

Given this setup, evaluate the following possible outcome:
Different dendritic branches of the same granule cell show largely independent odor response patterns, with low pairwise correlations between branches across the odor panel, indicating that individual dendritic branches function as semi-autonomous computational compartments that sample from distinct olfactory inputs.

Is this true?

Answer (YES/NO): NO